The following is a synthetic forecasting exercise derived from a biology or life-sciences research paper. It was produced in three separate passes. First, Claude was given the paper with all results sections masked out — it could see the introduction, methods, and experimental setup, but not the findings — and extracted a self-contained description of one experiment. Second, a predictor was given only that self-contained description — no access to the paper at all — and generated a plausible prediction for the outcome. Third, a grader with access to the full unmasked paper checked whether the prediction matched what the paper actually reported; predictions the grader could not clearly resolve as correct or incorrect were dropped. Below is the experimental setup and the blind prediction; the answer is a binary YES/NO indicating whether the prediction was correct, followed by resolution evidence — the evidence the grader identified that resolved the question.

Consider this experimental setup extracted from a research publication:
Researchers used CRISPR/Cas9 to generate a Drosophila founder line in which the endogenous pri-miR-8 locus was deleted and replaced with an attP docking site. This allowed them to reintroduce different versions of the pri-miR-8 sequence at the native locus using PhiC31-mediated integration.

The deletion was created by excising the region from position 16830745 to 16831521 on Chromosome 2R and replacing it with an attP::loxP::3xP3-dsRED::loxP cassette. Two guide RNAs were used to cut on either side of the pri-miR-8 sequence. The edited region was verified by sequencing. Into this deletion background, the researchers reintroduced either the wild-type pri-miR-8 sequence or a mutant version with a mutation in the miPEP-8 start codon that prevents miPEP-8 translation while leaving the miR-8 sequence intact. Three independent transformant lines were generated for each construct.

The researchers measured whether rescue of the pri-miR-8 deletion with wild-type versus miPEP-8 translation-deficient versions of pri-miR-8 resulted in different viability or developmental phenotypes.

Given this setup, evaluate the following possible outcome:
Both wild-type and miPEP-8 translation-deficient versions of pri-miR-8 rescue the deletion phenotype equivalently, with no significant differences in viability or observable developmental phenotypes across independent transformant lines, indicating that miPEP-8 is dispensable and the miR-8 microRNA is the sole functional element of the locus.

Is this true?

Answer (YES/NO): NO